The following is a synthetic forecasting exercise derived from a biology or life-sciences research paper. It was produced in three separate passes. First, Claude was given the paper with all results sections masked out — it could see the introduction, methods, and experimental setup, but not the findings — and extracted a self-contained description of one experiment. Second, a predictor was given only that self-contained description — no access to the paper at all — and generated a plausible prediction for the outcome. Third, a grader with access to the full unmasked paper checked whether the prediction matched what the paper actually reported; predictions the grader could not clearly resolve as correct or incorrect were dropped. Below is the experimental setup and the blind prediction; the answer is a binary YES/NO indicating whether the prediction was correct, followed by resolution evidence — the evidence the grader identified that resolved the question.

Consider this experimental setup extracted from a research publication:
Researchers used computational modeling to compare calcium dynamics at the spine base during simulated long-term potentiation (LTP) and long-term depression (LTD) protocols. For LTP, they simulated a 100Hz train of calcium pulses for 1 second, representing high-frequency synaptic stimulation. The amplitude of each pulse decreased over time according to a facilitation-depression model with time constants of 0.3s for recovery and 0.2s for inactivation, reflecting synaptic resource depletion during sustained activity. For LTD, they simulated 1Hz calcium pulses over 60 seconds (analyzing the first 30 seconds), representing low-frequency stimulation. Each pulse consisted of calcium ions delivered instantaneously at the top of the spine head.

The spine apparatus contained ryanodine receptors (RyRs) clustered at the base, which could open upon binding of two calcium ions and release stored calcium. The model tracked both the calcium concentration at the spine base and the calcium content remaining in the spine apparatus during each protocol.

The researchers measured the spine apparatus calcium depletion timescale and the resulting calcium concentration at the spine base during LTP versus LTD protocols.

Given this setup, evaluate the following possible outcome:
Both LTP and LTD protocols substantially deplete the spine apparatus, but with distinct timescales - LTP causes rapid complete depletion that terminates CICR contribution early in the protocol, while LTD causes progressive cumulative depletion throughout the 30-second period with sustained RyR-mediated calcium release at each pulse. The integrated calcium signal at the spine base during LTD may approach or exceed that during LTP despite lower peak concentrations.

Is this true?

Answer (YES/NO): NO